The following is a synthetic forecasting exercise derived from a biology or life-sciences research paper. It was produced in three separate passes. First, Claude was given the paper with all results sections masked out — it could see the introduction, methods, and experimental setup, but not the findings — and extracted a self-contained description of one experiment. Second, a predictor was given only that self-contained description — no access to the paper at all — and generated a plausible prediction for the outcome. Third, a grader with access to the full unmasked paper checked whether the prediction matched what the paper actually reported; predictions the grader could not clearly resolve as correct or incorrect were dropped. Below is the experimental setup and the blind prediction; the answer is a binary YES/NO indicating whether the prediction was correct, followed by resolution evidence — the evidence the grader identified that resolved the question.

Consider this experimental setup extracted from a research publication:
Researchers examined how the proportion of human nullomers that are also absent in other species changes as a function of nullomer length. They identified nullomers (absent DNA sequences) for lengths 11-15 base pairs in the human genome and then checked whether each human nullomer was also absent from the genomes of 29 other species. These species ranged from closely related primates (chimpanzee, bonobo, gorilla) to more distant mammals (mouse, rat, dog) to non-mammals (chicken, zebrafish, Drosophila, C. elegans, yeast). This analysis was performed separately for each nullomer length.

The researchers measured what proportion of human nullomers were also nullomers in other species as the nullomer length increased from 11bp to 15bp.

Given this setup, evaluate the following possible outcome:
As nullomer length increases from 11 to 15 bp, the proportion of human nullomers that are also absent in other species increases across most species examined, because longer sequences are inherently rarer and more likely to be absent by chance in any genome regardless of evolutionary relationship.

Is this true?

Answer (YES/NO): YES